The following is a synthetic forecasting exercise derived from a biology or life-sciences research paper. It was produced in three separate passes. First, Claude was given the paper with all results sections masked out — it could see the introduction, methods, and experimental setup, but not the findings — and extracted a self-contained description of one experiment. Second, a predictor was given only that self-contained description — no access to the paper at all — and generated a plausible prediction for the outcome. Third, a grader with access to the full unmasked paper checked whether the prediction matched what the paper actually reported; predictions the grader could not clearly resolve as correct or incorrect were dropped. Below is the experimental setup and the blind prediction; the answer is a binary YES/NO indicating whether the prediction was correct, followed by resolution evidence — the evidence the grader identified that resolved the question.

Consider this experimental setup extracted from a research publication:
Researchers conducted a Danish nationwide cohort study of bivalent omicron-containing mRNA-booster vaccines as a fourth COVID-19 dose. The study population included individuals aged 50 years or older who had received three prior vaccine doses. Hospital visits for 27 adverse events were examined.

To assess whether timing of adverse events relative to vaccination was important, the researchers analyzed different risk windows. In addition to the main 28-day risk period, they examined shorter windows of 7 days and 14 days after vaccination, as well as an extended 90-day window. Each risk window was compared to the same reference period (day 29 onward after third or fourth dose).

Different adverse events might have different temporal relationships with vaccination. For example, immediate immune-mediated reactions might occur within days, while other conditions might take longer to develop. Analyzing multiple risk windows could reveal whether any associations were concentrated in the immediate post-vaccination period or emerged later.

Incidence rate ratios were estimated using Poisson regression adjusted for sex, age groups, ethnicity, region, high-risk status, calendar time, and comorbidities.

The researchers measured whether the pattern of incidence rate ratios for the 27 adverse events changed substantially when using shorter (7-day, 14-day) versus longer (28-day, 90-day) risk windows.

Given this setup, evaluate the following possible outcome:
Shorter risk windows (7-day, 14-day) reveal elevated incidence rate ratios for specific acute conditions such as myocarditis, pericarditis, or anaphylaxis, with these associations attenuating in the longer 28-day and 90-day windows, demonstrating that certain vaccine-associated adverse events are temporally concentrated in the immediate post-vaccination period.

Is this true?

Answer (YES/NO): NO